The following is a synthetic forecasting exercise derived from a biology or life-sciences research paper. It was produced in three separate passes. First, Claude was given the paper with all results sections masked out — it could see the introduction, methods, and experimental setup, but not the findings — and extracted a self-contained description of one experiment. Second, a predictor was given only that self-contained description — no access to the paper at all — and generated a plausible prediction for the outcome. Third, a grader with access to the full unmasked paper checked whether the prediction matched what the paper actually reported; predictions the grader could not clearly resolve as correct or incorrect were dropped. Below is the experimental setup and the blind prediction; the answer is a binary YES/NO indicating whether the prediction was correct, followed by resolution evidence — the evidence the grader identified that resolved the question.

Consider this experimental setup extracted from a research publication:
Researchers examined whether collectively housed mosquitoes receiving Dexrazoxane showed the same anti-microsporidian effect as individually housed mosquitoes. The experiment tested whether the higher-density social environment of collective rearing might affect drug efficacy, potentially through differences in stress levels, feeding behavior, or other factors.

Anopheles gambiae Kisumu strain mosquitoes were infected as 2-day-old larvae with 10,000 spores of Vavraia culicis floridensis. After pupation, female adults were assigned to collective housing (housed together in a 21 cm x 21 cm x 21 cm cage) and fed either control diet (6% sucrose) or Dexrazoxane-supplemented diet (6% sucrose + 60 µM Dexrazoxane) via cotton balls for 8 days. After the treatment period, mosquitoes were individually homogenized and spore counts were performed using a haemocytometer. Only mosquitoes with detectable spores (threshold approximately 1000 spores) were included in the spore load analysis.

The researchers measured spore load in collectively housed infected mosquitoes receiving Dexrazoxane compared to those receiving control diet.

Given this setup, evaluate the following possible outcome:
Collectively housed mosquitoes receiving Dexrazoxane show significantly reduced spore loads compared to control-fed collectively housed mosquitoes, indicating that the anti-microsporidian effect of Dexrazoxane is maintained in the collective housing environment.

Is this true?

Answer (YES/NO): NO